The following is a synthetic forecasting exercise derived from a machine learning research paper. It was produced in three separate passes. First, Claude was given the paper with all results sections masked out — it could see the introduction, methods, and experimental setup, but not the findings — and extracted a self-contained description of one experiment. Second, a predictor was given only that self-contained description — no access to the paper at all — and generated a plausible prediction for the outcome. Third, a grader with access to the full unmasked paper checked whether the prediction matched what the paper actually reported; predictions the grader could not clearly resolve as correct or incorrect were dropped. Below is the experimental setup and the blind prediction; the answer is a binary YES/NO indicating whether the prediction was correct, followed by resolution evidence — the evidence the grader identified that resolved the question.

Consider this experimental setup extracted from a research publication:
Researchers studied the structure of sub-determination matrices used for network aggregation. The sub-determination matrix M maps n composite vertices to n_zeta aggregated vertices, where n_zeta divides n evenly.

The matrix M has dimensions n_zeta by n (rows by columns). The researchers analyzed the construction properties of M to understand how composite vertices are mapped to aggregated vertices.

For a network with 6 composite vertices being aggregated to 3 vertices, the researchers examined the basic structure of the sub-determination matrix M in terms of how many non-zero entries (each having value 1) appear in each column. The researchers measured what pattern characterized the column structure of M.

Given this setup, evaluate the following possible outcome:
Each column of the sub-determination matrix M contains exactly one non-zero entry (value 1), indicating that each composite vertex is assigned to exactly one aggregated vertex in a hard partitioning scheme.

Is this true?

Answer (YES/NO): YES